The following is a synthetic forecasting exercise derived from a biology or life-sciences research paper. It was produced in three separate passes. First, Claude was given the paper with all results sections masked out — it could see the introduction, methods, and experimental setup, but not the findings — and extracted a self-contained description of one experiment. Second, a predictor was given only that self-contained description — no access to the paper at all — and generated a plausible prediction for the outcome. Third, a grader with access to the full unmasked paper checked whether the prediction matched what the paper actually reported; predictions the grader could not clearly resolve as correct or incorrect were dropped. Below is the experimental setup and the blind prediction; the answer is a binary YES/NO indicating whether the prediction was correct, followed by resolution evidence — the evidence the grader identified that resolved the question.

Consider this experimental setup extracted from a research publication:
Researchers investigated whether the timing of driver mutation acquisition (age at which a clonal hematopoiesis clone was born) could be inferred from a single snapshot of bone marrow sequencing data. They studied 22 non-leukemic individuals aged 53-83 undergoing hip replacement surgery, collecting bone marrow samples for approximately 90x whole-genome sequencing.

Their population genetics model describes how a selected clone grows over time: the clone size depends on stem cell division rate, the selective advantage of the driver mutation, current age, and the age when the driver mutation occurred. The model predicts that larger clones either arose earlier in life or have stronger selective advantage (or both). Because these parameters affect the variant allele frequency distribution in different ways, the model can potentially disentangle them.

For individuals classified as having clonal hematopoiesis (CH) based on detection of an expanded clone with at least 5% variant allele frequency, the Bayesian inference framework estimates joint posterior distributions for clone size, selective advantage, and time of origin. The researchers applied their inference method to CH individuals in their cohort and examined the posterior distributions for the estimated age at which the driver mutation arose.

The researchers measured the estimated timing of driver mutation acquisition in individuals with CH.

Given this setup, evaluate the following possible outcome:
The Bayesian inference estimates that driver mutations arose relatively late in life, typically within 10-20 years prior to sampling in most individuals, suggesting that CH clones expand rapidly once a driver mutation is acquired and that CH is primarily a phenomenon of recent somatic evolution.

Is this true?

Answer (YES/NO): NO